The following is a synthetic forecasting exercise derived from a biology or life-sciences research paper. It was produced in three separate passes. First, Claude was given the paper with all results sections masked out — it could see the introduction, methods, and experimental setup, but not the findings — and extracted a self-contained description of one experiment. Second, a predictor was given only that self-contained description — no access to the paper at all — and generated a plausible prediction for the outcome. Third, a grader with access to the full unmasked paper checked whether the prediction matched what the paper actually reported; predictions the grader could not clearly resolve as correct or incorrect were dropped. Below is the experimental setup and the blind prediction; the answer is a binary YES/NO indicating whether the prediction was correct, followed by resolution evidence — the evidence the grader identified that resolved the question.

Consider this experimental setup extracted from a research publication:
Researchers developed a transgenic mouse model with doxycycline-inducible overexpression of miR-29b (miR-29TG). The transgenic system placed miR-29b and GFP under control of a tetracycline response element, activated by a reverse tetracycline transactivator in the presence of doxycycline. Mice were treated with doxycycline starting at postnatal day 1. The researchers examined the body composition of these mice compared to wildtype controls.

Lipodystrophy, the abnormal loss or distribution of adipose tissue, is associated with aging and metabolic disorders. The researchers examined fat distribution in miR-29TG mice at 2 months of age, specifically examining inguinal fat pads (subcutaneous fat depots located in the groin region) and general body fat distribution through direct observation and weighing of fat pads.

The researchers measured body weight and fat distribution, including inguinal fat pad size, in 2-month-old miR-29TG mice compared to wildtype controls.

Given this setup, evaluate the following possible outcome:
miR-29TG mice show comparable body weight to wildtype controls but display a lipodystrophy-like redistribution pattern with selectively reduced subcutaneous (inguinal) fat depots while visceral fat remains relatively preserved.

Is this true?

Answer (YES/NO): NO